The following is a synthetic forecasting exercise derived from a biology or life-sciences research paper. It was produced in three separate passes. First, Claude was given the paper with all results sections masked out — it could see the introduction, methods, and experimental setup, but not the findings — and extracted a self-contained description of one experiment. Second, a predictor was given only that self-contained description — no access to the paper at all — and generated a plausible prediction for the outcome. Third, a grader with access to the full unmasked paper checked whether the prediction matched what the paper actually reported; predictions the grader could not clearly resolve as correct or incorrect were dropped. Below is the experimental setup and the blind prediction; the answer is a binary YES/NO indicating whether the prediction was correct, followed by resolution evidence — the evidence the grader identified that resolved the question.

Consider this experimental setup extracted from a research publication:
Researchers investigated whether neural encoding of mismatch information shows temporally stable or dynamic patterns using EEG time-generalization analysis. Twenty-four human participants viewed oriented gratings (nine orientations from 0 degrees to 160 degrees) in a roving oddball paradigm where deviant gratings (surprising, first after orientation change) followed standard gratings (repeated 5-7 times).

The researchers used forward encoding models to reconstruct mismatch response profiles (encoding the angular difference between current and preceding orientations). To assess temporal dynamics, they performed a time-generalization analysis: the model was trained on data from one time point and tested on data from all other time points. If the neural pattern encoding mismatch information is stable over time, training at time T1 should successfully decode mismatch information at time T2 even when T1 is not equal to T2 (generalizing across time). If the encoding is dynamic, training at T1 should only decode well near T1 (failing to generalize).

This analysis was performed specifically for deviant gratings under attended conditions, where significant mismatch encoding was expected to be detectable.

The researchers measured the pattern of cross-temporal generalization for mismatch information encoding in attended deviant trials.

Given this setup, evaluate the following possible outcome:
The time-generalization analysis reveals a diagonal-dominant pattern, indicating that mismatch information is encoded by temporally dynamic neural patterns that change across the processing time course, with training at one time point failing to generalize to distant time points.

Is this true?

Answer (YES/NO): NO